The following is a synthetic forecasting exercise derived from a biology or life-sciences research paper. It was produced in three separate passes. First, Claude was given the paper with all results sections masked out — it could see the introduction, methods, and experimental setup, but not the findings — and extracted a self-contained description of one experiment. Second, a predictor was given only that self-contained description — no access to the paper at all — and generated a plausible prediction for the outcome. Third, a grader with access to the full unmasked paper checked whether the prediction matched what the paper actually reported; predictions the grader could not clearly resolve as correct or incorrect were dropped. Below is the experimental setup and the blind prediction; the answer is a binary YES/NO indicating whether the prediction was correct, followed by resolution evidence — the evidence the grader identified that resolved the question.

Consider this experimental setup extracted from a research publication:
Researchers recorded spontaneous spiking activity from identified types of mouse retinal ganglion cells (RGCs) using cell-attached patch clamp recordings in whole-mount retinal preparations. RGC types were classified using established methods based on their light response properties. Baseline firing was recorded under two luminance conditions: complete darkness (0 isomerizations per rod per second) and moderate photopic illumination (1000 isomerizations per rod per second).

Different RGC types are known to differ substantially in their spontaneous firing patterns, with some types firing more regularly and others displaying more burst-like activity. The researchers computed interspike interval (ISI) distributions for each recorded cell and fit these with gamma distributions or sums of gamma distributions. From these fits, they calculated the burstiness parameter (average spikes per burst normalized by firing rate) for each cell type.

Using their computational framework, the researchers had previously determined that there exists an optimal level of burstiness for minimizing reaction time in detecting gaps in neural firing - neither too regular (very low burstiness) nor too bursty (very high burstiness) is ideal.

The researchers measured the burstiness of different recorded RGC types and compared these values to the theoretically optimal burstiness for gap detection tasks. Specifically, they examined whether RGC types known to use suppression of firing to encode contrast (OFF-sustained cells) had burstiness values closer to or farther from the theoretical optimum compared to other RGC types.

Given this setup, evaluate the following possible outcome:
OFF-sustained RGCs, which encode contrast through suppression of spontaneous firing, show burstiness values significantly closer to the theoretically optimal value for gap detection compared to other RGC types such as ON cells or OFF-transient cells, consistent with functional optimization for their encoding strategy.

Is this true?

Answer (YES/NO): NO